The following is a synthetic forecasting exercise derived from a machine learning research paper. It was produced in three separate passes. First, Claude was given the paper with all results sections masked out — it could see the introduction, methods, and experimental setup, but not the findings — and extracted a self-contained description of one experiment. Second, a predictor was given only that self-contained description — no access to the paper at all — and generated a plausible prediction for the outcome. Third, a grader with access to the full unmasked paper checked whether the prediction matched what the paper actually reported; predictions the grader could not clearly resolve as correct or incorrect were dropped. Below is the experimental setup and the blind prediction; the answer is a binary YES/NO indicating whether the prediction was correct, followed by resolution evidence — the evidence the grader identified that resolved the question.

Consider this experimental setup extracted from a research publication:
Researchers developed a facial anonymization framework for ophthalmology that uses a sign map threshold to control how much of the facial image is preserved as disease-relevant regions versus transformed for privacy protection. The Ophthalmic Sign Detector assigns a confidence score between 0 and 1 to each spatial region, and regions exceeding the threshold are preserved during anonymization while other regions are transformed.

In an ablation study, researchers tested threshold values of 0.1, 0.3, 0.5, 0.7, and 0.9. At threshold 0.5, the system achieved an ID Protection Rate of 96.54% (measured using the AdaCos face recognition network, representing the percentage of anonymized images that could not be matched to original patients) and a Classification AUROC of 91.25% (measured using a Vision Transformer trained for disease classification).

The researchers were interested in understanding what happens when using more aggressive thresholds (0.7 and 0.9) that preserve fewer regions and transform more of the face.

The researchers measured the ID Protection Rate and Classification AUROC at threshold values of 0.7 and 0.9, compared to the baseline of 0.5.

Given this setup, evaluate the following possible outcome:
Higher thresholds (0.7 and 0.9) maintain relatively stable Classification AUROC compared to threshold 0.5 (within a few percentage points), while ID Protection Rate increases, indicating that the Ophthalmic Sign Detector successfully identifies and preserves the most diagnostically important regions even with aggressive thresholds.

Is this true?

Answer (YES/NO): NO